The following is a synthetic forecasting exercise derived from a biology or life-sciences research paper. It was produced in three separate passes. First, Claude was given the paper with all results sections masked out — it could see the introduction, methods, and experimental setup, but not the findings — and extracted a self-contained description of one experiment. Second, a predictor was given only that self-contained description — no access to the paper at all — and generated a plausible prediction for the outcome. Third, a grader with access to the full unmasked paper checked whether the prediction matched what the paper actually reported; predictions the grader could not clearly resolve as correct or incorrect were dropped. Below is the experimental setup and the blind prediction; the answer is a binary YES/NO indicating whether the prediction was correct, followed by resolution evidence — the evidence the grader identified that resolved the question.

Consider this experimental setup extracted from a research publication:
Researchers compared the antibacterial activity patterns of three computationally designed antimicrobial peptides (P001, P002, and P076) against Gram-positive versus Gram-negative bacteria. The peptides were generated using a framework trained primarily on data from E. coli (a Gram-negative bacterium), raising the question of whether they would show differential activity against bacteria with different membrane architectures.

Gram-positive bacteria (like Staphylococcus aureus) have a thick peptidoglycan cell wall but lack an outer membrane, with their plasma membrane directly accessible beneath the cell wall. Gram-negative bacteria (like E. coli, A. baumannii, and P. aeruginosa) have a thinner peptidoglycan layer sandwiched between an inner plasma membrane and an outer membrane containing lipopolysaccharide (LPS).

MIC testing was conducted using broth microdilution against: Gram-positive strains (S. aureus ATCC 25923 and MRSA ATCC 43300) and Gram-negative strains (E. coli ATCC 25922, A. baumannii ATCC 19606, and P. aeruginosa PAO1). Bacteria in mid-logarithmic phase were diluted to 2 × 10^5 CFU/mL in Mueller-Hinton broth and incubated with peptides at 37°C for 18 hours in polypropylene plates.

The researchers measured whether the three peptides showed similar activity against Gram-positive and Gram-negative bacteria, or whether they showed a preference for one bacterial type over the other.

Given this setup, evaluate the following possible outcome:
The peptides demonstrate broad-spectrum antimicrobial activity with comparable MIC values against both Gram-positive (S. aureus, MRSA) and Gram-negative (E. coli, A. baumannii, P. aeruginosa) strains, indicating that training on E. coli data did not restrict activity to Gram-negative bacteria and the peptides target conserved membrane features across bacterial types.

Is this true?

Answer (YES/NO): NO